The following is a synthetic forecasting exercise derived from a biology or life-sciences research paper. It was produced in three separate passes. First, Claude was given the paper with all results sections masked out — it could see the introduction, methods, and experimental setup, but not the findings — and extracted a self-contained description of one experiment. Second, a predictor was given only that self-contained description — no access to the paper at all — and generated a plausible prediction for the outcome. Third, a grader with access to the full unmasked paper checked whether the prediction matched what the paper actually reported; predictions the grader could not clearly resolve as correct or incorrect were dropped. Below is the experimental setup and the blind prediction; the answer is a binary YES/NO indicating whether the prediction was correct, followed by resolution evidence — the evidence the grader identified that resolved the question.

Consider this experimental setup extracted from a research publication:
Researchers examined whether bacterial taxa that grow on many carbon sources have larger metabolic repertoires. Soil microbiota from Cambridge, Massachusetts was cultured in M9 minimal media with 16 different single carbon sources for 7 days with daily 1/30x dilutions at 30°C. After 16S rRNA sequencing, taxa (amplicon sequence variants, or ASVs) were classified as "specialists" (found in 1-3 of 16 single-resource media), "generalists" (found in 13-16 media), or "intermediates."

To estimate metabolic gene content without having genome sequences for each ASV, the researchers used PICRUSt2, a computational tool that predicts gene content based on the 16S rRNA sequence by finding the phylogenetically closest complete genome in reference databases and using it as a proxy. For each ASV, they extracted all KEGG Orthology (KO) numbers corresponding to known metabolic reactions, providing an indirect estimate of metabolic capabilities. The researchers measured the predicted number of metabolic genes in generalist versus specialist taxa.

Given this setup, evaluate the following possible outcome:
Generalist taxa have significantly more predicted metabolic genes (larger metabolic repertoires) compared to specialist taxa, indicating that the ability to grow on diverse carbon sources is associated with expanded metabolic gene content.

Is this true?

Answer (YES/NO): YES